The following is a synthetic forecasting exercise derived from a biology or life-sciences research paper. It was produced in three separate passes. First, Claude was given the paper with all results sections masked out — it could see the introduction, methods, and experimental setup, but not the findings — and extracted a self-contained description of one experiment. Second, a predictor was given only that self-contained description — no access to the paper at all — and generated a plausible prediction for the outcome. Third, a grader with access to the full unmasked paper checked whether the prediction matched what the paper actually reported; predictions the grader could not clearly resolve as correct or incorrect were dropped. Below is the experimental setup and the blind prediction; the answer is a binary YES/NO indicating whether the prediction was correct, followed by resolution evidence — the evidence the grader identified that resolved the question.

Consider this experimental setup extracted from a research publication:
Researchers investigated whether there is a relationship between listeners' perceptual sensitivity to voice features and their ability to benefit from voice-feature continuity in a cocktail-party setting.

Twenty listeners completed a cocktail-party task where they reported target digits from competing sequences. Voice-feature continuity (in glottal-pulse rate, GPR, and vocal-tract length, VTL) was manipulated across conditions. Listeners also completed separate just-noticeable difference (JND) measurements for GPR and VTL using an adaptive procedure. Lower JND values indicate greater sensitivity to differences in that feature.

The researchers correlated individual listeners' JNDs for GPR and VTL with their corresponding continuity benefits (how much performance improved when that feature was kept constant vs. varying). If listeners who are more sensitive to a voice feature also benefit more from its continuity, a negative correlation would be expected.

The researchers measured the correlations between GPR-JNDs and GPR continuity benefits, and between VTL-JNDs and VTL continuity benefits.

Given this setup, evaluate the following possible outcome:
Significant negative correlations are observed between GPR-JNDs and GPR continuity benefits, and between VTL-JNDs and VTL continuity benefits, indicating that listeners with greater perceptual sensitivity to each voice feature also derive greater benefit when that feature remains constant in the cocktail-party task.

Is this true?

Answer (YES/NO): NO